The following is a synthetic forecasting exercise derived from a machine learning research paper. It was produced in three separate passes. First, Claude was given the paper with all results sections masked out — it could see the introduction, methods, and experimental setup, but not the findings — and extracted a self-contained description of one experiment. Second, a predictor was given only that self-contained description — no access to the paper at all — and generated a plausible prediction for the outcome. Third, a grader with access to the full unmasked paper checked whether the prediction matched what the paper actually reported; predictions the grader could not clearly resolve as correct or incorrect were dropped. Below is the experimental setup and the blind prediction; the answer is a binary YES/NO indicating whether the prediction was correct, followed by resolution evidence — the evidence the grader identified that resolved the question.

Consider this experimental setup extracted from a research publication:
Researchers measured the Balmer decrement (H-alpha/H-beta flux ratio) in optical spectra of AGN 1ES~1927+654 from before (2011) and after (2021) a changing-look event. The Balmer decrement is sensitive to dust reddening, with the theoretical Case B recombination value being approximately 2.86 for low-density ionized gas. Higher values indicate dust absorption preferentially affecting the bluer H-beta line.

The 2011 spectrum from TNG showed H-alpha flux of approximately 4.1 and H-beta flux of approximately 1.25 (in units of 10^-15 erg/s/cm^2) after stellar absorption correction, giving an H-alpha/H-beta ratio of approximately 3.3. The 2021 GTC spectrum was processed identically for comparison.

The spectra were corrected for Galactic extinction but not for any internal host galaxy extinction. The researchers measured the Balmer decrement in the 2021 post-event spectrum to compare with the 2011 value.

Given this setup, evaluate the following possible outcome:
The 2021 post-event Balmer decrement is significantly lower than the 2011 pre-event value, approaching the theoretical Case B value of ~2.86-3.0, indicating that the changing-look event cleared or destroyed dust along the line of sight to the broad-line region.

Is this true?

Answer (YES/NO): NO